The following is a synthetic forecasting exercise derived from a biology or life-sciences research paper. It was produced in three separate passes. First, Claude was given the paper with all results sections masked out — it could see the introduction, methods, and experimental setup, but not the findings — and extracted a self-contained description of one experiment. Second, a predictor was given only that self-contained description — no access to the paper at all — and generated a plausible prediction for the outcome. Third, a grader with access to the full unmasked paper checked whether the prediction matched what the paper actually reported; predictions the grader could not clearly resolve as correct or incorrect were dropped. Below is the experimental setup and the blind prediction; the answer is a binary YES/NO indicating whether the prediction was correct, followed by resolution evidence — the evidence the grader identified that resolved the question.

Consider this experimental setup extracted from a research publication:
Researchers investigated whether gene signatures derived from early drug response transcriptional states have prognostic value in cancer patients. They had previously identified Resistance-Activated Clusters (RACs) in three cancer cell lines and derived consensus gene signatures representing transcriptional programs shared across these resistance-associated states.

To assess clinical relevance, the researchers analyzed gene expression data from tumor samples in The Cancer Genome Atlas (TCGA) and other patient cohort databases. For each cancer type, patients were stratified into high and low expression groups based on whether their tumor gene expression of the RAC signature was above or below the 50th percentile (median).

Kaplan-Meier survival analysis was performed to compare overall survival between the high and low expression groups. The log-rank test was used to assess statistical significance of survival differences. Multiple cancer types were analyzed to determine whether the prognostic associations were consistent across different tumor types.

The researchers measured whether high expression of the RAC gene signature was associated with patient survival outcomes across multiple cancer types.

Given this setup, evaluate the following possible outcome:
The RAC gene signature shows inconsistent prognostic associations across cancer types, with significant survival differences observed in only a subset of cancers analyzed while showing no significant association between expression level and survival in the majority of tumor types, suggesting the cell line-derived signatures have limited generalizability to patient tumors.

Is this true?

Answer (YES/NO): NO